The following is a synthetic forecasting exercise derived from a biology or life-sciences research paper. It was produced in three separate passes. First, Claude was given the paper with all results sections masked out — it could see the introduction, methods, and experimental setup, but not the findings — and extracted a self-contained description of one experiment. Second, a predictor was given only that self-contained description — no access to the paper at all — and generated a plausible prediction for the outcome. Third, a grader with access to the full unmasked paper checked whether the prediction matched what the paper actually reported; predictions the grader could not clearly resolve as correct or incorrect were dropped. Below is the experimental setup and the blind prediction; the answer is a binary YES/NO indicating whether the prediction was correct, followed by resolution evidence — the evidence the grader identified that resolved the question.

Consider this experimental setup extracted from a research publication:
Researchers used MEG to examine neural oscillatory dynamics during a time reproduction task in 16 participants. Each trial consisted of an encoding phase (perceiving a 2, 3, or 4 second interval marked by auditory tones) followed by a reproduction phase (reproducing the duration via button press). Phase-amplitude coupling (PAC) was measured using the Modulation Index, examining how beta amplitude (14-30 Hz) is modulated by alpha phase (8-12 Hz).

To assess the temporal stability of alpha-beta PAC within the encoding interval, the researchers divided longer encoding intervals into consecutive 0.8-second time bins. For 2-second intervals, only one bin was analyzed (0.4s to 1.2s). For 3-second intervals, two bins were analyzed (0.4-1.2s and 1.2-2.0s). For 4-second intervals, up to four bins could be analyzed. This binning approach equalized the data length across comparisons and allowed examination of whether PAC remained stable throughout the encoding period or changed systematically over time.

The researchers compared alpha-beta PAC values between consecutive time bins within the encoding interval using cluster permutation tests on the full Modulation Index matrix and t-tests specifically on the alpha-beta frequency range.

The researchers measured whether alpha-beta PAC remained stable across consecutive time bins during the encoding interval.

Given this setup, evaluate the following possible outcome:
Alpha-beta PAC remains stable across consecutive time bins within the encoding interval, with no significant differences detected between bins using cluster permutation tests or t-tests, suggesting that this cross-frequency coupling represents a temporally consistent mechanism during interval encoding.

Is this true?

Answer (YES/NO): YES